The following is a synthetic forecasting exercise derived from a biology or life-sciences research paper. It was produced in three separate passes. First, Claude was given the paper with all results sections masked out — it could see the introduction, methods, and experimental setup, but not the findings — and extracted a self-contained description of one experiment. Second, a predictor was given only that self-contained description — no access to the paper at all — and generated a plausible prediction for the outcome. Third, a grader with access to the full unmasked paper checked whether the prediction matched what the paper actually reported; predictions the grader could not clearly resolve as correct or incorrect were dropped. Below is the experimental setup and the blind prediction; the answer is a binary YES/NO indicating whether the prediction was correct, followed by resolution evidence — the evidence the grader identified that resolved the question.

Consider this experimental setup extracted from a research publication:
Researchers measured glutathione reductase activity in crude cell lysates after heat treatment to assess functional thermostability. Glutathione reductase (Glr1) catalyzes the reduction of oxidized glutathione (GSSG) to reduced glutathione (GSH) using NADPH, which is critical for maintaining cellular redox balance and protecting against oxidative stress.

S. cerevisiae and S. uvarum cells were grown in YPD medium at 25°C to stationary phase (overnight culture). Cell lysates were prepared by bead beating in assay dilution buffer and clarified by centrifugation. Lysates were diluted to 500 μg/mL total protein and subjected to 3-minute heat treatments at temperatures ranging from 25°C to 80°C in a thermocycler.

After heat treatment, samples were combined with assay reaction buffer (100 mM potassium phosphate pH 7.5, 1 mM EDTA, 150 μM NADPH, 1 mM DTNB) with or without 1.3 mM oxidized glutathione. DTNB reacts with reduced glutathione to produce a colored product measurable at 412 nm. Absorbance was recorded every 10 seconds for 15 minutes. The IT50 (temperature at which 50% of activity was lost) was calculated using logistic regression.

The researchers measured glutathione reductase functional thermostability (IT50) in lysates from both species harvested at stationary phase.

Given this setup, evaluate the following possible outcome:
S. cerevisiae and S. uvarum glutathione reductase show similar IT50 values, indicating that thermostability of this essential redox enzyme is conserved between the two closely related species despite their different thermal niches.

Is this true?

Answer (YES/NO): NO